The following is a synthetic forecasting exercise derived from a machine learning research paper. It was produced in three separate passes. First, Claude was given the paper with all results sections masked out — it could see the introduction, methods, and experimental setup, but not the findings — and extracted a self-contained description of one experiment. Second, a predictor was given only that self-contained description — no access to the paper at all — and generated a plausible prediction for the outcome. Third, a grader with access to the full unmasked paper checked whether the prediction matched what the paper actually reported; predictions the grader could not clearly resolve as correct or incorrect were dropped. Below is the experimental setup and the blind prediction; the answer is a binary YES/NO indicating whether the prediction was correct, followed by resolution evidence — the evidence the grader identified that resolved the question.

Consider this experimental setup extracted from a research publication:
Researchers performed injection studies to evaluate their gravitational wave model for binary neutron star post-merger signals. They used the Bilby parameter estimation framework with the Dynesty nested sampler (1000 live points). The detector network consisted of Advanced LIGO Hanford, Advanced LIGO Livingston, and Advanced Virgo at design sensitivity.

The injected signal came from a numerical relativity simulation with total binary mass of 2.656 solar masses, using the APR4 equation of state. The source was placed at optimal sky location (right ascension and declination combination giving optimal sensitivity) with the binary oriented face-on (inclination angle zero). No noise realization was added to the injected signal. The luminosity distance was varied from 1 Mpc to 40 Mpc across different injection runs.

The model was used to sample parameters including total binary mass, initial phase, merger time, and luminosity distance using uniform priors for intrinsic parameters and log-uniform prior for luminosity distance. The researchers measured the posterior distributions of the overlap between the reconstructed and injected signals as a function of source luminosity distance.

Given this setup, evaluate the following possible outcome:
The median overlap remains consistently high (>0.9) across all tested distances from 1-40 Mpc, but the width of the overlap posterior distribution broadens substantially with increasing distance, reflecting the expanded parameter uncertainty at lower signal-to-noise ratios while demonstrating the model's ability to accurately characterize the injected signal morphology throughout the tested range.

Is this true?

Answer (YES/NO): NO